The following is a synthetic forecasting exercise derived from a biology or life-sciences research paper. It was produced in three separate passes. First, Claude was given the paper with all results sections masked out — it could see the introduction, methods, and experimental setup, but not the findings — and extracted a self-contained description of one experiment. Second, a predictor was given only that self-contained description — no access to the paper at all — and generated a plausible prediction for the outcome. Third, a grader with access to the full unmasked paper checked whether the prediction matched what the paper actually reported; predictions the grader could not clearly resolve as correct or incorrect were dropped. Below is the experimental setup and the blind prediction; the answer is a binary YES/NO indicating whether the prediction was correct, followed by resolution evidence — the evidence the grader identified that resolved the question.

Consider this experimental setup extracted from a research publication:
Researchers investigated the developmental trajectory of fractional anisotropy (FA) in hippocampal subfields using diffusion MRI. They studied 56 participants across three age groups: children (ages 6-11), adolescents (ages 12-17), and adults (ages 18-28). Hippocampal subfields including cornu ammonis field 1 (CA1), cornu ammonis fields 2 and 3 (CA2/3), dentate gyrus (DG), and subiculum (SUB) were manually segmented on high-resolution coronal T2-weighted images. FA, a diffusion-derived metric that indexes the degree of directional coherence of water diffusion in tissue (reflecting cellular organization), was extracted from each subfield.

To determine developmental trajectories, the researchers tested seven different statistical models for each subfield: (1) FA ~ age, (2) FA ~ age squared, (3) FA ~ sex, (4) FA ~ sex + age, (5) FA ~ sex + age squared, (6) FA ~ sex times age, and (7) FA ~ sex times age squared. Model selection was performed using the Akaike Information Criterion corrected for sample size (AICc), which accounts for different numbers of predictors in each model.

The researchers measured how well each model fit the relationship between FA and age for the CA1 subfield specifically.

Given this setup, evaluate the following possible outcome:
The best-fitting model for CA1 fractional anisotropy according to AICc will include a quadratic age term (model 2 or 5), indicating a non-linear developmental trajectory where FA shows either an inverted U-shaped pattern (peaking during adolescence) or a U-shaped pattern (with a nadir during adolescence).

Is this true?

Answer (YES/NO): YES